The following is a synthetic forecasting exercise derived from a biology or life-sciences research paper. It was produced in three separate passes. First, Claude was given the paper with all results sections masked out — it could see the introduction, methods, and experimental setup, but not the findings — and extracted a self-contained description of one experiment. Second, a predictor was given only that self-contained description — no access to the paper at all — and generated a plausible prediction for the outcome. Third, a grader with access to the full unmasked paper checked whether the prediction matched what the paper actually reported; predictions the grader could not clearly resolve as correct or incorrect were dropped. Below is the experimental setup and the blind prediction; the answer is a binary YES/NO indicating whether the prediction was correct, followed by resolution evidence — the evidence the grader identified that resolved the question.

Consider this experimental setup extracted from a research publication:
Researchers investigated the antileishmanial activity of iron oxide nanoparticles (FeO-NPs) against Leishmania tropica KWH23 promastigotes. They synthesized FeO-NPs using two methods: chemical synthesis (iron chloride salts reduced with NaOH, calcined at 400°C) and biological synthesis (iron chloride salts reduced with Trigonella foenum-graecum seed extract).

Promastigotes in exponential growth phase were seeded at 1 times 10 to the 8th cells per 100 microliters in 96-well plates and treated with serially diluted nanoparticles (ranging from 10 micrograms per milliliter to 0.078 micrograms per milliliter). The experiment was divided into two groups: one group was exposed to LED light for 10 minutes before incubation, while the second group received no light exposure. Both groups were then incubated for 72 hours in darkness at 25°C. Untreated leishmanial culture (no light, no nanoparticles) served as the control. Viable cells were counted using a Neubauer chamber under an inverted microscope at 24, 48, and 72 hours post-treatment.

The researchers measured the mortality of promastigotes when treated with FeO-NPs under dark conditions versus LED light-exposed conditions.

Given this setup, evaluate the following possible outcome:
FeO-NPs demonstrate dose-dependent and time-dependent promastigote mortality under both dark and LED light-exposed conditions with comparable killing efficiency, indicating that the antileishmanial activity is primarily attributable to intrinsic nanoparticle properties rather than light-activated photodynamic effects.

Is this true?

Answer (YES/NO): NO